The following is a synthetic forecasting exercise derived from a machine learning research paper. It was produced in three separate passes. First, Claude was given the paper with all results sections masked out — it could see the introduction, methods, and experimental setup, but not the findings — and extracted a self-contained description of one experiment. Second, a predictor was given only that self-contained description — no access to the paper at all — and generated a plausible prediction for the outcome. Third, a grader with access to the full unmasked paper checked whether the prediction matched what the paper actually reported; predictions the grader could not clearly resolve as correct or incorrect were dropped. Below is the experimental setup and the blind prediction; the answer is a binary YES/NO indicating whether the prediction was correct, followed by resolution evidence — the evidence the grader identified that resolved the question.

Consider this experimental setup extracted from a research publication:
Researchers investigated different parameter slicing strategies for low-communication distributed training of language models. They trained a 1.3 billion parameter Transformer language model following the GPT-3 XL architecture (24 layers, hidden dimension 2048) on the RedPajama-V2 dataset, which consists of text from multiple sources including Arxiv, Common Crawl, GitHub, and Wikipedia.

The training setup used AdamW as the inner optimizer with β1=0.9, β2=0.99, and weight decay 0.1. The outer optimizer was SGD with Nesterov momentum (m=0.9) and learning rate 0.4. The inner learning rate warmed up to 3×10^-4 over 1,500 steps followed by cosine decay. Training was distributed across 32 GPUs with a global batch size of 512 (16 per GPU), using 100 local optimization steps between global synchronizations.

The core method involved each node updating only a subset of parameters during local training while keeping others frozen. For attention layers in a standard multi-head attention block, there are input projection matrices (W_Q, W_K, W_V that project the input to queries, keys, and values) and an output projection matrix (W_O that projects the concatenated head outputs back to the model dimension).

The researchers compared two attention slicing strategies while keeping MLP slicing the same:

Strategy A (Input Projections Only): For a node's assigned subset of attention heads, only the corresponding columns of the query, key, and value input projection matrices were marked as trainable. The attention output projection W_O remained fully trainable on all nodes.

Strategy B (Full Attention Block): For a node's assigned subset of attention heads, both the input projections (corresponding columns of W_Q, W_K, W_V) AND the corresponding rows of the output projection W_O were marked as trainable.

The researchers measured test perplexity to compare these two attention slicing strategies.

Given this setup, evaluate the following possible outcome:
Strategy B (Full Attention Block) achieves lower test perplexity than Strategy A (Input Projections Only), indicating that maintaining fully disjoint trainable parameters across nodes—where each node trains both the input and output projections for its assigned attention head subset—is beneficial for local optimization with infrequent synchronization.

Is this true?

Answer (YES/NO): NO